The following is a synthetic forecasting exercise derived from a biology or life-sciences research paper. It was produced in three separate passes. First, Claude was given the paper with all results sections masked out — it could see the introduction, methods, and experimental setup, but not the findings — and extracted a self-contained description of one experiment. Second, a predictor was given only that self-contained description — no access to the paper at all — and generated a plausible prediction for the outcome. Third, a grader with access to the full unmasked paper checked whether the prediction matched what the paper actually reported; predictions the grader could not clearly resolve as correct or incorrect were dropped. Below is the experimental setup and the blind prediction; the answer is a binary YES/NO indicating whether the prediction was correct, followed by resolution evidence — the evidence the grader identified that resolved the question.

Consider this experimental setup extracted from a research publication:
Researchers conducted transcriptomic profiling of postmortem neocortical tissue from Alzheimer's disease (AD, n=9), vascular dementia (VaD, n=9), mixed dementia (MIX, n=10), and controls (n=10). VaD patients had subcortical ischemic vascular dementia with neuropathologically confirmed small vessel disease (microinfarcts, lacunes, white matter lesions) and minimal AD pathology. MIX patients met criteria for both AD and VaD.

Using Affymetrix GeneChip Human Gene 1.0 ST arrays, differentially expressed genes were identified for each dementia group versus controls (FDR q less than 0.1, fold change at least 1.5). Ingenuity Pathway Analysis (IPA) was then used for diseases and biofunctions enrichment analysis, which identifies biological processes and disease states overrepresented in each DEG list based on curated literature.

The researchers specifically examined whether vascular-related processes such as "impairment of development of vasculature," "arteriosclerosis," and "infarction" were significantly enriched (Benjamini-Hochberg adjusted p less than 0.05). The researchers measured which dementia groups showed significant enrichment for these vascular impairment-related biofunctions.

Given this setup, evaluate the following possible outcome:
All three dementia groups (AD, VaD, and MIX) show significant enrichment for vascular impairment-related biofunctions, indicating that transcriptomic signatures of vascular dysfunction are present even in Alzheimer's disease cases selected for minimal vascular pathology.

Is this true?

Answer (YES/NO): YES